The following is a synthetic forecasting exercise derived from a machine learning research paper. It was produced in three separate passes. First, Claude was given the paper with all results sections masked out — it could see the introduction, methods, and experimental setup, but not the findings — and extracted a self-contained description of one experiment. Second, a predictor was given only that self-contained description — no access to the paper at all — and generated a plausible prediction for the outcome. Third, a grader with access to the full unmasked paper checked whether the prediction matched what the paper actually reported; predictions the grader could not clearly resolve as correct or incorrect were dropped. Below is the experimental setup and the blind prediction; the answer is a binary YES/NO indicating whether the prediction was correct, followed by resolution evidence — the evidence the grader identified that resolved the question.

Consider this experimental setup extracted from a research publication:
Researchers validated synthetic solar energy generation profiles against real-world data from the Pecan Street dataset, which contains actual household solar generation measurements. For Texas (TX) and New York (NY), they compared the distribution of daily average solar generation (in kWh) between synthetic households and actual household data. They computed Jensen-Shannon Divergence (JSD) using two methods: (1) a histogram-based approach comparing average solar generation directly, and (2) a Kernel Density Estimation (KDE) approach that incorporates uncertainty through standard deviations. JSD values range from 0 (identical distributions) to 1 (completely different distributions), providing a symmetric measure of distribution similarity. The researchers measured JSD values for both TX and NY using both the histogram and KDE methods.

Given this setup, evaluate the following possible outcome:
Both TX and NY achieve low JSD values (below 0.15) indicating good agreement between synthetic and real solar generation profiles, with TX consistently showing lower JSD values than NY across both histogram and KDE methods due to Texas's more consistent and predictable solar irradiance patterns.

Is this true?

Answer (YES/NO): NO